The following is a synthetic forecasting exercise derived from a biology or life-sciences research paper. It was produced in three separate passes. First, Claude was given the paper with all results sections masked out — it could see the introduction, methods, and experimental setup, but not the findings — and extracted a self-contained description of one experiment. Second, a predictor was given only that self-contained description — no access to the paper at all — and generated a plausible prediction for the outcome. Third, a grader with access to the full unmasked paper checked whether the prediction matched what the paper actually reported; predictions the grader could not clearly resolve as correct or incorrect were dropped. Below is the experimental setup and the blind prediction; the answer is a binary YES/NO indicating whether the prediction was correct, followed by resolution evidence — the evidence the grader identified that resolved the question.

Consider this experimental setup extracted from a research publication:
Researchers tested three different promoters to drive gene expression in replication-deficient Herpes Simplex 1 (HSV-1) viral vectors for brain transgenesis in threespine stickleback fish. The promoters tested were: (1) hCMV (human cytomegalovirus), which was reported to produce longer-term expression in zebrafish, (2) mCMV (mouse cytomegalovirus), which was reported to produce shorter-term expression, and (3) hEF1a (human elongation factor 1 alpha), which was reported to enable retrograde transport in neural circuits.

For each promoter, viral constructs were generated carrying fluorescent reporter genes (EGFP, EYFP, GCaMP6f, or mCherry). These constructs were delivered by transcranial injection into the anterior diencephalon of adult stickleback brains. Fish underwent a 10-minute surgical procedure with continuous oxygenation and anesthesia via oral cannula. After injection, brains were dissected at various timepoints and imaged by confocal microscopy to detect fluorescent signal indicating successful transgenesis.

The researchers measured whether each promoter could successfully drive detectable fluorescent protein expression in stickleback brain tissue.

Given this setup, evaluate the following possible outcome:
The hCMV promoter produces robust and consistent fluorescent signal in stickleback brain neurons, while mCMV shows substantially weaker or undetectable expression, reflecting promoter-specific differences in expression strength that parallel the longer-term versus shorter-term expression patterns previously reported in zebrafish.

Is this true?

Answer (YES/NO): NO